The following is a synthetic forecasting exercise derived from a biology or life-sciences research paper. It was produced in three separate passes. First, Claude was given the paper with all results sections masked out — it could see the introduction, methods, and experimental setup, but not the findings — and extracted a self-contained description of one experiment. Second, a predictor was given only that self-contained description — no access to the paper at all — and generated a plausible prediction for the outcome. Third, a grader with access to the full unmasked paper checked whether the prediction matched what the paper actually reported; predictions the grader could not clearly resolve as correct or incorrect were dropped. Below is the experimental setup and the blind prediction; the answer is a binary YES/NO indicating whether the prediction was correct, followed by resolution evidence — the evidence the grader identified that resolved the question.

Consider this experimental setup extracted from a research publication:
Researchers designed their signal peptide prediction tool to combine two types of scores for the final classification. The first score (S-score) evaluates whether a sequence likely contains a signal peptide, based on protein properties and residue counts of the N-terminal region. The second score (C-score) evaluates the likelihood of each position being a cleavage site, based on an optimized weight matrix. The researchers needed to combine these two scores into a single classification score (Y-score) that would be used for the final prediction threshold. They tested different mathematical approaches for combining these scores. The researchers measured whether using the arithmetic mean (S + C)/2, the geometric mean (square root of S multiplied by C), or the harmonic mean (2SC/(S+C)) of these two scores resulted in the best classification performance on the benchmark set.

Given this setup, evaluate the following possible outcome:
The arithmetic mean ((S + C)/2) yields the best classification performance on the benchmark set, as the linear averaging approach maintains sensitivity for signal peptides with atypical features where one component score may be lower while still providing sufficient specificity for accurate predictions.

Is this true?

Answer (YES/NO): NO